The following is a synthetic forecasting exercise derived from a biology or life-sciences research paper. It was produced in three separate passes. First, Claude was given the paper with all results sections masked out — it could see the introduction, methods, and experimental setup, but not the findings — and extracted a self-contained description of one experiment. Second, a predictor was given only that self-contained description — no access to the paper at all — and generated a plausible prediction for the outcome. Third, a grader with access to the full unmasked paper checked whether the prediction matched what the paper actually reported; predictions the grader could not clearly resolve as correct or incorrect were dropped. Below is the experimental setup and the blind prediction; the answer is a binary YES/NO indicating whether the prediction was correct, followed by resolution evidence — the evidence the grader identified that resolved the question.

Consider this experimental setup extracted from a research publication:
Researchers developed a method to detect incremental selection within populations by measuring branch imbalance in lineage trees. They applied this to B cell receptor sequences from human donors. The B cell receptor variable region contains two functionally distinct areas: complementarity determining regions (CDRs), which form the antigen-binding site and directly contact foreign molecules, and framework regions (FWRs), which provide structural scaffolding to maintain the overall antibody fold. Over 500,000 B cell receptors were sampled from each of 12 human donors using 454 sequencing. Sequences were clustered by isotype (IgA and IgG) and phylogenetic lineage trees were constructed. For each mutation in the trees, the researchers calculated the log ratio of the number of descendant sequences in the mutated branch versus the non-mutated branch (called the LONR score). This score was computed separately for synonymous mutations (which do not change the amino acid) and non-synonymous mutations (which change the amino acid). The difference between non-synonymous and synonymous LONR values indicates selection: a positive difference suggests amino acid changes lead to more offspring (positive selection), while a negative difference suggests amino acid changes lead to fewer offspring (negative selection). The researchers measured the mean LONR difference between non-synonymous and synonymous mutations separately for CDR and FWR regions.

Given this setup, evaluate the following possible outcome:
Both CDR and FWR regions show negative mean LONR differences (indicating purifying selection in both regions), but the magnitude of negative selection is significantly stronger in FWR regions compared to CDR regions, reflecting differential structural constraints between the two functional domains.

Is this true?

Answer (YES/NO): NO